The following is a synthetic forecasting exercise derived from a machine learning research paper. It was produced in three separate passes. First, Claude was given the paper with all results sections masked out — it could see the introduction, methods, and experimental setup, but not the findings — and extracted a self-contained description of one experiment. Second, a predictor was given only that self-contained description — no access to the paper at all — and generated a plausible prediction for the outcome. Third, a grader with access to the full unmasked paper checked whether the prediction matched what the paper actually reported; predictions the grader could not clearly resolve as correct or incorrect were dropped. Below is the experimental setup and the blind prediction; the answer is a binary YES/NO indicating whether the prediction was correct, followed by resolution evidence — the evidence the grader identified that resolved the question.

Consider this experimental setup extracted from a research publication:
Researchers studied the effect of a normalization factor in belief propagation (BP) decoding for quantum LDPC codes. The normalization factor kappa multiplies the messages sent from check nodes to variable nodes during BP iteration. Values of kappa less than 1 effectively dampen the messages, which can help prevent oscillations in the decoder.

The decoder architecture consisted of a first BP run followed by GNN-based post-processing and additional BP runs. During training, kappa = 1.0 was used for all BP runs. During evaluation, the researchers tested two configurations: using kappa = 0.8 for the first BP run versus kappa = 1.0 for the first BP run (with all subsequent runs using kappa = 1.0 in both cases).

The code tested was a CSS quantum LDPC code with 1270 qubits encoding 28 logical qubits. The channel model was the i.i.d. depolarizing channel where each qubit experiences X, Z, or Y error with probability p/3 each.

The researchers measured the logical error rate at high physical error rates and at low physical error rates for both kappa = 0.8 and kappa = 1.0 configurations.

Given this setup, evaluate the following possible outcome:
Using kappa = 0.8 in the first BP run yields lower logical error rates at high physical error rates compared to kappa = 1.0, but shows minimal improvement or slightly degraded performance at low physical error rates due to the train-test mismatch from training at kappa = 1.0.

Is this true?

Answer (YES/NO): YES